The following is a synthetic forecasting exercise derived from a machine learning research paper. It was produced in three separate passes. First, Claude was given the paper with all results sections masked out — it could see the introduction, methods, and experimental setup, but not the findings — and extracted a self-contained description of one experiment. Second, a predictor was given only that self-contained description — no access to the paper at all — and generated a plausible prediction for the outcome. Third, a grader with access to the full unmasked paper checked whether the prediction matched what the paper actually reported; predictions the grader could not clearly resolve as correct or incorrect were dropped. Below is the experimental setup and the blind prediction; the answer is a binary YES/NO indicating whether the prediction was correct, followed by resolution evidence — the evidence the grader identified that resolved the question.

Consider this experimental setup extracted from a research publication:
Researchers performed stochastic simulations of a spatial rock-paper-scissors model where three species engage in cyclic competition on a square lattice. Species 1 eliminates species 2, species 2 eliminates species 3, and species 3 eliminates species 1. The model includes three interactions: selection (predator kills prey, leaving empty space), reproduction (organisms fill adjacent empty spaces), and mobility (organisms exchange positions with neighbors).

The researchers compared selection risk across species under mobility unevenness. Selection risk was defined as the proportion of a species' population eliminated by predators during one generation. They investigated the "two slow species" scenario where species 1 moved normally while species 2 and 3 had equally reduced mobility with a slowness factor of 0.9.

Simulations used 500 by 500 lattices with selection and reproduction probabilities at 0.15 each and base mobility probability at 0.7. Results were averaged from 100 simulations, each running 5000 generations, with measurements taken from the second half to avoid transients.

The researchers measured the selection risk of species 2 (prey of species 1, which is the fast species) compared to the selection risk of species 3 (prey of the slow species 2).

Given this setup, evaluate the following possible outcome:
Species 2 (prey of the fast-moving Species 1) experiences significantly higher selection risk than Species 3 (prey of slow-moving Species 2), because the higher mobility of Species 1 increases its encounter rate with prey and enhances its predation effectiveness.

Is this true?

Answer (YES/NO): YES